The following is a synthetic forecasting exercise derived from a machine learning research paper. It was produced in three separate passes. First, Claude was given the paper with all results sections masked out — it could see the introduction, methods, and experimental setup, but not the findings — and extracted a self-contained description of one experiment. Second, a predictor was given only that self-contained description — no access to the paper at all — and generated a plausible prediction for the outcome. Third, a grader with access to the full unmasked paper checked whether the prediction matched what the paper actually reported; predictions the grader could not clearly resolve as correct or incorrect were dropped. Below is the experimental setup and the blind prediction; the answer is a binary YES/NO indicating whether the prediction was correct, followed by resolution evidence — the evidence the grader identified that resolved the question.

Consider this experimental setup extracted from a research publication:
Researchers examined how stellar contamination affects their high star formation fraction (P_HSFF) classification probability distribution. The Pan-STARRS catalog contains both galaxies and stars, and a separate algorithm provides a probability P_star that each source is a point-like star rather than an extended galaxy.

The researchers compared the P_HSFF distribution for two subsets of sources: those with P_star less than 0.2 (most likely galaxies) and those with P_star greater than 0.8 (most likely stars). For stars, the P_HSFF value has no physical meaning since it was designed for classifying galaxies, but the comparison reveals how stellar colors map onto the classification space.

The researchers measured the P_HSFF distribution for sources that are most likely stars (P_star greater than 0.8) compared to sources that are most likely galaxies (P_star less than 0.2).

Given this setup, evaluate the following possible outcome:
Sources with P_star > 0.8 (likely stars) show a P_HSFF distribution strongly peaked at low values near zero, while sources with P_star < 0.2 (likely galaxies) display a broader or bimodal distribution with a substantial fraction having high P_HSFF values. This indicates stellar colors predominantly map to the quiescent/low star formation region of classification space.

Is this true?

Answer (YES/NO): NO